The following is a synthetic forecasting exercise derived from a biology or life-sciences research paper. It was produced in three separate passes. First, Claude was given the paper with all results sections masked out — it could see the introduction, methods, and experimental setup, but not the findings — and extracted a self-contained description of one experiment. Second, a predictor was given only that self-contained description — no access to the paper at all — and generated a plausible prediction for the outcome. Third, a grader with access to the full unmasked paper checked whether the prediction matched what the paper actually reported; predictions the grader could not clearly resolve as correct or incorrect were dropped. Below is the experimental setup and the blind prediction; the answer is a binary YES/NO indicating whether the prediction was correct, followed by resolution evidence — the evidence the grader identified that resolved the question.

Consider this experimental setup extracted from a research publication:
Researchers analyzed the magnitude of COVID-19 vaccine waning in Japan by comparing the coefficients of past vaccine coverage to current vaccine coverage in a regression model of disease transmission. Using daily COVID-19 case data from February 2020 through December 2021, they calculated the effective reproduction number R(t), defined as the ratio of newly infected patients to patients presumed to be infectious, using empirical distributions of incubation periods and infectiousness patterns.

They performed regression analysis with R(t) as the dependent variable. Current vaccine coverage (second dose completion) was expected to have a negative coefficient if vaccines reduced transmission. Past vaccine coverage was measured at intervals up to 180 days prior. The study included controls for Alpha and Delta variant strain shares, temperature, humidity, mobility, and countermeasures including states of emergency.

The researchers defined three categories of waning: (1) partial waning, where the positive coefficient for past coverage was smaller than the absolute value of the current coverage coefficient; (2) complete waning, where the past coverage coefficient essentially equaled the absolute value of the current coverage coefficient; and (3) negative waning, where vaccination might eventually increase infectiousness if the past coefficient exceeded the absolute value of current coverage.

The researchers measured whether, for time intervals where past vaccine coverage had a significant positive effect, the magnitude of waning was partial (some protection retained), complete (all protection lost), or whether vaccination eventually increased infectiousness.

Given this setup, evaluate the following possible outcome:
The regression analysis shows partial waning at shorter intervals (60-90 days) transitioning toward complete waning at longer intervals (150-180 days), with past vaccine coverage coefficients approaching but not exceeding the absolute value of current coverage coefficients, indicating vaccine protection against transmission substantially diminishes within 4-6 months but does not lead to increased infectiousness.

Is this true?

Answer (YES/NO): NO